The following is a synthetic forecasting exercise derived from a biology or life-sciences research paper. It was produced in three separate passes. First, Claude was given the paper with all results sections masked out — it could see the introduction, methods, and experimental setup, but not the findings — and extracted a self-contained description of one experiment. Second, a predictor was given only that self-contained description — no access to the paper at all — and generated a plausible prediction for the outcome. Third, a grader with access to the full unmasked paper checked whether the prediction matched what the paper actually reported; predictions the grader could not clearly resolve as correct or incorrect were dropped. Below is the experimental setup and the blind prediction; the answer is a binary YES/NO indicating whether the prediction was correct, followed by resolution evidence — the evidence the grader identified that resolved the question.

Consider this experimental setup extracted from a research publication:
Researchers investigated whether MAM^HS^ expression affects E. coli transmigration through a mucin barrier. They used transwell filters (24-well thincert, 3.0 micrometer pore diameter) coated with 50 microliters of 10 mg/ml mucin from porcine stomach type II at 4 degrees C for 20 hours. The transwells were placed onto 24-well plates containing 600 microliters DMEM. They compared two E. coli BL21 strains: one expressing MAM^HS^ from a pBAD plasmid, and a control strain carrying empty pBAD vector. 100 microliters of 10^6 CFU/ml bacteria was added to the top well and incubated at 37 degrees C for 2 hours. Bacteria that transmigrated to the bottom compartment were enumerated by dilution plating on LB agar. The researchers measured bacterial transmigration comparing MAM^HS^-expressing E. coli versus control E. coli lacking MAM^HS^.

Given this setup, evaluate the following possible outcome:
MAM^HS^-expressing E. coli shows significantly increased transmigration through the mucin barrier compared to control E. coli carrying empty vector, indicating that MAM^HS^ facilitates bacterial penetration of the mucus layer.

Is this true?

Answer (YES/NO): NO